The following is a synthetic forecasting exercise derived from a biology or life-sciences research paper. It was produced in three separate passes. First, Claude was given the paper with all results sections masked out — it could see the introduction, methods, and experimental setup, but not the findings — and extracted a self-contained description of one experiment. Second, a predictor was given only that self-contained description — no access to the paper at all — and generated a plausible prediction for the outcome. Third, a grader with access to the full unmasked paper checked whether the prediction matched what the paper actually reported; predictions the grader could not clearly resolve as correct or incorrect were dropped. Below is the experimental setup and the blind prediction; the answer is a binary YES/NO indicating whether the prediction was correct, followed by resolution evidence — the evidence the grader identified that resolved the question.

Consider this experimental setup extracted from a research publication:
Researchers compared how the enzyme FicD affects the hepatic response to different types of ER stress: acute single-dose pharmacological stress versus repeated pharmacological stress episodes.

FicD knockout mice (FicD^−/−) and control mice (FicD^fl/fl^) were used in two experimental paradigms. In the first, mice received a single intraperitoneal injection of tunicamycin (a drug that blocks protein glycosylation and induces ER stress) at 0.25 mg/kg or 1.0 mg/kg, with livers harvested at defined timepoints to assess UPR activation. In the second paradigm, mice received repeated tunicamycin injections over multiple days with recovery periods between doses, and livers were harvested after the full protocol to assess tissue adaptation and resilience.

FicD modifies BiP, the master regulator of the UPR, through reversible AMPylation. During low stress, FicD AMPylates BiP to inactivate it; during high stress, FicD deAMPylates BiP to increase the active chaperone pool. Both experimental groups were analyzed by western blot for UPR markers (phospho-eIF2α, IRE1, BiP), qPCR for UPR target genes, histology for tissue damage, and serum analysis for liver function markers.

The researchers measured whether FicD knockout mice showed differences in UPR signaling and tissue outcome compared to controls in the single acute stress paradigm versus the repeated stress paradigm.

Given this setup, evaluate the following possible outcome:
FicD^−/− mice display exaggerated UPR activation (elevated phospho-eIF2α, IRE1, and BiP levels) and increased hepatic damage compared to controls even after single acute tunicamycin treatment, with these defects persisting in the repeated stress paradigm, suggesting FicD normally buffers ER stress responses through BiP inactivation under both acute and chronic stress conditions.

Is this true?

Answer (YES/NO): NO